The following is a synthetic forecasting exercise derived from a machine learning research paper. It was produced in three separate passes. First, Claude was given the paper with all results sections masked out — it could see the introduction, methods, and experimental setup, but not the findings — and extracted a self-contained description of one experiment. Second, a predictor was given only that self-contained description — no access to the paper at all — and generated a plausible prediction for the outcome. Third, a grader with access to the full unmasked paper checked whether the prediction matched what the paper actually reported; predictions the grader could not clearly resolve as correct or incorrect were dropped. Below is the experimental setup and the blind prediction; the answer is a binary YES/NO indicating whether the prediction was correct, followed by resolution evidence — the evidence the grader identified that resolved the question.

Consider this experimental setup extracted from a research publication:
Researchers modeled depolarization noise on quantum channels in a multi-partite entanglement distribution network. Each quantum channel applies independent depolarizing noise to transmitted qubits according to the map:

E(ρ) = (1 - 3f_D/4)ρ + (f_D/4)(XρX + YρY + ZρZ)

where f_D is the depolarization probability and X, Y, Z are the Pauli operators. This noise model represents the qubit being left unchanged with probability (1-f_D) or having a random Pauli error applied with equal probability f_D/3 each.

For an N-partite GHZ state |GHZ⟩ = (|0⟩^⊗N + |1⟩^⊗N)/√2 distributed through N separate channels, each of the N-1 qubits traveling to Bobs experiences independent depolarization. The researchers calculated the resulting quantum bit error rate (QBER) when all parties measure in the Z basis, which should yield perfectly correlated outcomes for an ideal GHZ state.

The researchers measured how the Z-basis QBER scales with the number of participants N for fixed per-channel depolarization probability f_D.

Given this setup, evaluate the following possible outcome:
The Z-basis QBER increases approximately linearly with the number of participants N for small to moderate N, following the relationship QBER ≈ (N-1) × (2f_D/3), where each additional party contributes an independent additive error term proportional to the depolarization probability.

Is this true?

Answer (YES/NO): NO